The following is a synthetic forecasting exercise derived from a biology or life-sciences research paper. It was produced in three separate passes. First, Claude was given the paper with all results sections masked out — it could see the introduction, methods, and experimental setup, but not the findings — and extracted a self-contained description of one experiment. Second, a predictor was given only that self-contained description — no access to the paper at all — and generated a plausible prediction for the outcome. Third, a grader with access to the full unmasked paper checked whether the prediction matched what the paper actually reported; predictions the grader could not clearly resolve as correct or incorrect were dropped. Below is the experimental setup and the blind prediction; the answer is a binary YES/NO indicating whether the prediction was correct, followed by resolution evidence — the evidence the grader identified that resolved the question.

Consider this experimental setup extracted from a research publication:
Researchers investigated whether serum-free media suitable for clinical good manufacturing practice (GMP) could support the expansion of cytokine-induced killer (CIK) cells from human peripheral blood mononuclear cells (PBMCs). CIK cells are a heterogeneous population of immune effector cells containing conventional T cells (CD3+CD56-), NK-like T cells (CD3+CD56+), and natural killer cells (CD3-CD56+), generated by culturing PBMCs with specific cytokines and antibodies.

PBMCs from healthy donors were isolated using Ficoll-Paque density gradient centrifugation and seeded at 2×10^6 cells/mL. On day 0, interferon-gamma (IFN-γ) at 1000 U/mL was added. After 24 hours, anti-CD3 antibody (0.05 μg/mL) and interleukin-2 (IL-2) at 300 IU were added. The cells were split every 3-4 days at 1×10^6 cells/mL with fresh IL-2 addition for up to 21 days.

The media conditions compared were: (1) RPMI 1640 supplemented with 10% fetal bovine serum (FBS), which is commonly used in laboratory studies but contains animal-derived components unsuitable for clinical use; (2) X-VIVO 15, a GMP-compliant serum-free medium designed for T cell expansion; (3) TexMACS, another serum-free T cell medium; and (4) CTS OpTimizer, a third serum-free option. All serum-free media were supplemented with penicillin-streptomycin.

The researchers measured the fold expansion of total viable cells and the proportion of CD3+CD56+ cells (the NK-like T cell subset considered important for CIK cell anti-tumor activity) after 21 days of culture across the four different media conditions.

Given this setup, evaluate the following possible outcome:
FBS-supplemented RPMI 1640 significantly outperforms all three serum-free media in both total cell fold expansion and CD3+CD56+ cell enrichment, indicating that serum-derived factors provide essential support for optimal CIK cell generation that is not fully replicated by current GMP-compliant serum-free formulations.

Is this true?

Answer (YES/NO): NO